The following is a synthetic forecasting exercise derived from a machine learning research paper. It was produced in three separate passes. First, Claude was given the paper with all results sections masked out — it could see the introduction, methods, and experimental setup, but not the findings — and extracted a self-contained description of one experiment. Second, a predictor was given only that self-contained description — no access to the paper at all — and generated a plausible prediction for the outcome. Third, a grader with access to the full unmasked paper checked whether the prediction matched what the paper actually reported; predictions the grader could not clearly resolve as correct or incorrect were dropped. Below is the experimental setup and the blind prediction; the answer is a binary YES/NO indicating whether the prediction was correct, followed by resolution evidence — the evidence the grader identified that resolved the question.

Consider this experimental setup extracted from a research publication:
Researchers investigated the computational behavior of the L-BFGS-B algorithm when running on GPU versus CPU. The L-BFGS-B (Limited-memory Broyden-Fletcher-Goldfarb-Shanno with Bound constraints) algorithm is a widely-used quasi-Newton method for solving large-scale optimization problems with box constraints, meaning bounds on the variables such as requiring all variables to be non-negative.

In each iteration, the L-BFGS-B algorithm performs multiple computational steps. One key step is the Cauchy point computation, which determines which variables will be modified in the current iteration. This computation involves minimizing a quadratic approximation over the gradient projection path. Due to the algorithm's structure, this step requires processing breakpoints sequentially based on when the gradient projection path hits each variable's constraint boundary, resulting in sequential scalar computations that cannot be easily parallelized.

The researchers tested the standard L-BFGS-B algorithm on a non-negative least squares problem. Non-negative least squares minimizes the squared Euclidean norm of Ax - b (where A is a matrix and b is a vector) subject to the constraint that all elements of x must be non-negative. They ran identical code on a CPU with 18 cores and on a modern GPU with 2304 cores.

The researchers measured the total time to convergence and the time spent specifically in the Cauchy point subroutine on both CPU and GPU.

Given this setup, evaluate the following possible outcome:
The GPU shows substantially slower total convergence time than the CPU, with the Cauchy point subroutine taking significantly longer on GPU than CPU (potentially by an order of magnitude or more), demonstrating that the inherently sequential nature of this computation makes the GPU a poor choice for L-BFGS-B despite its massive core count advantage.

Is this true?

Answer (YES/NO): NO